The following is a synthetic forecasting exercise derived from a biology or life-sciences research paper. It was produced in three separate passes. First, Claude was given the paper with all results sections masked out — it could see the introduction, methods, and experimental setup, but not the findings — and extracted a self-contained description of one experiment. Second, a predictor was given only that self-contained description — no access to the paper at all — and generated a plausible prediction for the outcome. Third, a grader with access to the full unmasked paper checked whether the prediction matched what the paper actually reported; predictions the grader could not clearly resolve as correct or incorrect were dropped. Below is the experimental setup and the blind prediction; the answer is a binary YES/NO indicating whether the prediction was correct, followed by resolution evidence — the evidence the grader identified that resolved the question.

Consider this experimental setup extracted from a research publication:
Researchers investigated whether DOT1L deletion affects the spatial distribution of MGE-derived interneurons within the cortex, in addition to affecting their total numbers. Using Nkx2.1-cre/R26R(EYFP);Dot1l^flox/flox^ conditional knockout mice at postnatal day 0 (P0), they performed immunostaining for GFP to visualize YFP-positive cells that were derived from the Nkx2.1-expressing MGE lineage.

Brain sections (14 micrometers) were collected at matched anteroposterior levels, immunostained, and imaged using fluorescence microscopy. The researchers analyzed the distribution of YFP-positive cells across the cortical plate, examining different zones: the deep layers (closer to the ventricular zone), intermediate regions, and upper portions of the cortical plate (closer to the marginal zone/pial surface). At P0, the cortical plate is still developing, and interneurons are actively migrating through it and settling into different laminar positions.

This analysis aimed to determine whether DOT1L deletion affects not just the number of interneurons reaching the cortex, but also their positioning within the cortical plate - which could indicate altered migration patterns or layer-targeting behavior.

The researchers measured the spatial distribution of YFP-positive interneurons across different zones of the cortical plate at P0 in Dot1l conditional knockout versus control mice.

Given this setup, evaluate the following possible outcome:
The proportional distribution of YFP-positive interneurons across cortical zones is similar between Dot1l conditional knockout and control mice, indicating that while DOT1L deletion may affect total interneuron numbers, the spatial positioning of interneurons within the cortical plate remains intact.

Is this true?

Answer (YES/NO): NO